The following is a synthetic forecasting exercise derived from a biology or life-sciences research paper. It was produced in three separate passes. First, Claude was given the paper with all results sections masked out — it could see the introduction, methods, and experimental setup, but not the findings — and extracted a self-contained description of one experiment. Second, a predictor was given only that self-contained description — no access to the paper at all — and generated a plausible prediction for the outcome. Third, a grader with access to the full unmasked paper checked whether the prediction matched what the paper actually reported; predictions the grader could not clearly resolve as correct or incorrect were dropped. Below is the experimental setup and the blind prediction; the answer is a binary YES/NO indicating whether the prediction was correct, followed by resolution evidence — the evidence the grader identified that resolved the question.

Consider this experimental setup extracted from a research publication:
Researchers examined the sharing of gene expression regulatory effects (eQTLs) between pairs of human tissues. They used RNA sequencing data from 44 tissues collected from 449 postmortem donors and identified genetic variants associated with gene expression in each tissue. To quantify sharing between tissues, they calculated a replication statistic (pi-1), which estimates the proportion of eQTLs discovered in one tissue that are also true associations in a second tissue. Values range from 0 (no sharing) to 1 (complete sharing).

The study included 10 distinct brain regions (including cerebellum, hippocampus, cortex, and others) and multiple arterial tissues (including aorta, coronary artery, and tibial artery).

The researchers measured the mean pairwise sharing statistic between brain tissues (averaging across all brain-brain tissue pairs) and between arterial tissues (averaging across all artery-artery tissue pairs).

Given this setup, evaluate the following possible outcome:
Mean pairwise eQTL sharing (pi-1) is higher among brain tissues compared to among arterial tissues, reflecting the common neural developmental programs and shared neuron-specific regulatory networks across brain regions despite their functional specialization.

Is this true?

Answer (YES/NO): YES